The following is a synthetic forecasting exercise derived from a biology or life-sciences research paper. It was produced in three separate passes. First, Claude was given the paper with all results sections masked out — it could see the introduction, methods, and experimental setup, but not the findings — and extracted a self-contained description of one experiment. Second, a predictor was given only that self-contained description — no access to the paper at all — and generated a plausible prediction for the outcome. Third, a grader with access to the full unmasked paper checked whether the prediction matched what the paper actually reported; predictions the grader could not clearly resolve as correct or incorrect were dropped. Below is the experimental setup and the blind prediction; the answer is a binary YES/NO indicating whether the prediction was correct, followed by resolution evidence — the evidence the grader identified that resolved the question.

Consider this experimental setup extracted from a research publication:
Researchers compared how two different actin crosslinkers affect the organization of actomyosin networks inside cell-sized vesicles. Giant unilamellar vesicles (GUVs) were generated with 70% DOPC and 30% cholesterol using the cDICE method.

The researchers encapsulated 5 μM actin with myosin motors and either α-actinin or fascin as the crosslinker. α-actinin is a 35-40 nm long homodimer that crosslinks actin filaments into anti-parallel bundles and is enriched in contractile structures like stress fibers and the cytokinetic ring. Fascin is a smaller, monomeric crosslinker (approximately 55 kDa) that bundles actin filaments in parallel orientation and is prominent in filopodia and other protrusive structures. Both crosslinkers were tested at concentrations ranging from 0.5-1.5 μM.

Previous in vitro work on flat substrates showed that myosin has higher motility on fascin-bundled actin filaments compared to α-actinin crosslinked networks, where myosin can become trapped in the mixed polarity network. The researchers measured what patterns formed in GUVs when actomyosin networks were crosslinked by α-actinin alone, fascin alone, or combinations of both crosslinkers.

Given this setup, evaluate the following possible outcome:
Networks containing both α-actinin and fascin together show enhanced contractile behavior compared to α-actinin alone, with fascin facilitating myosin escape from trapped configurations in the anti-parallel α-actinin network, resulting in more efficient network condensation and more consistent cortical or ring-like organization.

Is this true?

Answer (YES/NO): NO